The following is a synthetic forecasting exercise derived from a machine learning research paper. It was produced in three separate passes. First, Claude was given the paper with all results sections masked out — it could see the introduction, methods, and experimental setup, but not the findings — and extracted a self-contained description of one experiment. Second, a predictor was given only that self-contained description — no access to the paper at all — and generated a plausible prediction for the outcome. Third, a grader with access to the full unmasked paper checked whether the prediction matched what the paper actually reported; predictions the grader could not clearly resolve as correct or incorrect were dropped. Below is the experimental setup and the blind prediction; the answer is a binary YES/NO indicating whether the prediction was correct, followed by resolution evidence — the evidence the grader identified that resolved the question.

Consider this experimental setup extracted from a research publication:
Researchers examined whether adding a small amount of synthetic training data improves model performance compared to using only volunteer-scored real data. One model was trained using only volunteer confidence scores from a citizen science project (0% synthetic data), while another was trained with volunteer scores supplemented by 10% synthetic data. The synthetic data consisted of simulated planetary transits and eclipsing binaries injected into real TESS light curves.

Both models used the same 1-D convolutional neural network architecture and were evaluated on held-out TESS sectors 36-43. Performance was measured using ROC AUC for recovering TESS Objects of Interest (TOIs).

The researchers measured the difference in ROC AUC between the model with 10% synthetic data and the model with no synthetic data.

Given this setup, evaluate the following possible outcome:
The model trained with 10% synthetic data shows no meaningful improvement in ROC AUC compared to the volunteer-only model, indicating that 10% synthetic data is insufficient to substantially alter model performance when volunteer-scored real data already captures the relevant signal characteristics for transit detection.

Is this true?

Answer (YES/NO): NO